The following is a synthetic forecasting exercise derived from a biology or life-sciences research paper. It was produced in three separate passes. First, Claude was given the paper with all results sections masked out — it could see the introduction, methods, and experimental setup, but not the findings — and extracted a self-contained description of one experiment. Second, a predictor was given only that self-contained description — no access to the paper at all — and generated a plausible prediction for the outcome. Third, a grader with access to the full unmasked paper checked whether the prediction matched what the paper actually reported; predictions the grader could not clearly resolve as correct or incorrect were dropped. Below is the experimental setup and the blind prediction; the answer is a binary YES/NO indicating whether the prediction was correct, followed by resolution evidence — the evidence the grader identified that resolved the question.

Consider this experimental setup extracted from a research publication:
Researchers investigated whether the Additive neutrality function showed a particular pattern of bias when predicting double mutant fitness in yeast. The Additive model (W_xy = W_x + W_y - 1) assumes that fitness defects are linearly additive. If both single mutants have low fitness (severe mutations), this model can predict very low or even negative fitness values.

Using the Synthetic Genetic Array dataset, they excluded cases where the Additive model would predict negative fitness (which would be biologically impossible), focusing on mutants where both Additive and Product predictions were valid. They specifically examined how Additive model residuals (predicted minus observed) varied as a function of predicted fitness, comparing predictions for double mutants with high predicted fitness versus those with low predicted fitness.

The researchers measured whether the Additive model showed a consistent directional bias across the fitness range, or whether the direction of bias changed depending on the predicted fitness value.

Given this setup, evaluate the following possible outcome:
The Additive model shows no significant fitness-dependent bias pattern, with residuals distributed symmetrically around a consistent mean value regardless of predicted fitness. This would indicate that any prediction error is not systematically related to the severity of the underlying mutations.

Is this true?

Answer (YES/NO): NO